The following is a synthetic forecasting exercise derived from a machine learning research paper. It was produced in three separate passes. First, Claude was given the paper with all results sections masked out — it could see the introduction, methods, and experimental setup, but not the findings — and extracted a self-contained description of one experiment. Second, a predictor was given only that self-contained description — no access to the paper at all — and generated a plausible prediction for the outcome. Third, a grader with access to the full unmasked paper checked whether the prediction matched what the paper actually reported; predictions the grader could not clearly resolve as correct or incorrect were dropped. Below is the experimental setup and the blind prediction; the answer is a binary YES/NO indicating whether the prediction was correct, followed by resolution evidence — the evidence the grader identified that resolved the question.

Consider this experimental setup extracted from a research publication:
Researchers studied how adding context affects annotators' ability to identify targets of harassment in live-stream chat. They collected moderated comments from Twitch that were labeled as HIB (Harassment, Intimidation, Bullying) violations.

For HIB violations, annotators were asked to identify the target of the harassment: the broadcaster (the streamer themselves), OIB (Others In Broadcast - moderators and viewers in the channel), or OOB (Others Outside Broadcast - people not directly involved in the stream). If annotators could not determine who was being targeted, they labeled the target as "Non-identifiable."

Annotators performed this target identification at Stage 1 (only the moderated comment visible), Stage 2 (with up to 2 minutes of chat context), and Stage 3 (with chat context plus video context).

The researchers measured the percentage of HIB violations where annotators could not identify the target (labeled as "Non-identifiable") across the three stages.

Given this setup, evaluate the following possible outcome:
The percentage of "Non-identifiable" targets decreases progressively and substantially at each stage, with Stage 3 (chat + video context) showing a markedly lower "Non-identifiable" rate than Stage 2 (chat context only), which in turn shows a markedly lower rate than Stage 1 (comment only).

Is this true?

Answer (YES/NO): NO